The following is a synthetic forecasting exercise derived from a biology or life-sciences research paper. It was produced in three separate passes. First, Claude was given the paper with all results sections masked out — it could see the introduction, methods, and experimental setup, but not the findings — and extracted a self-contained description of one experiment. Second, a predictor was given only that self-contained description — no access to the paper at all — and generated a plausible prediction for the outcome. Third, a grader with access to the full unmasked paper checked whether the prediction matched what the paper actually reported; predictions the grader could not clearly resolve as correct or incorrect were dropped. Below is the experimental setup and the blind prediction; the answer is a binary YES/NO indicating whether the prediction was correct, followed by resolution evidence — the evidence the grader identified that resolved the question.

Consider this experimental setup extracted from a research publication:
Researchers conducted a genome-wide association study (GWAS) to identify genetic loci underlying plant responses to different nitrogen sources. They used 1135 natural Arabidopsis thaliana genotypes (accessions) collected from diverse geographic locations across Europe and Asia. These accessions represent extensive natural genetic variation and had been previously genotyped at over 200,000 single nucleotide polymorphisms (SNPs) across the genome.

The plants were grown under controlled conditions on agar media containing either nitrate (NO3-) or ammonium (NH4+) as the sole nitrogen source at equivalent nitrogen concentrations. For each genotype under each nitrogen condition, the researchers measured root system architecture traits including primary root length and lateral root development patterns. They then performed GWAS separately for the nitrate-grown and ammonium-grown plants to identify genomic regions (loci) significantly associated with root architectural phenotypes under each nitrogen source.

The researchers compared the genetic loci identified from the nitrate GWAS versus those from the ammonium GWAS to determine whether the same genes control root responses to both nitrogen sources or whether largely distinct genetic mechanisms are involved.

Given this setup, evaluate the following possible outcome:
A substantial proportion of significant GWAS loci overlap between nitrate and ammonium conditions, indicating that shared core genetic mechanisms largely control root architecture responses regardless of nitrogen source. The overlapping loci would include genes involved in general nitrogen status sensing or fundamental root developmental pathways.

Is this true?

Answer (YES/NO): NO